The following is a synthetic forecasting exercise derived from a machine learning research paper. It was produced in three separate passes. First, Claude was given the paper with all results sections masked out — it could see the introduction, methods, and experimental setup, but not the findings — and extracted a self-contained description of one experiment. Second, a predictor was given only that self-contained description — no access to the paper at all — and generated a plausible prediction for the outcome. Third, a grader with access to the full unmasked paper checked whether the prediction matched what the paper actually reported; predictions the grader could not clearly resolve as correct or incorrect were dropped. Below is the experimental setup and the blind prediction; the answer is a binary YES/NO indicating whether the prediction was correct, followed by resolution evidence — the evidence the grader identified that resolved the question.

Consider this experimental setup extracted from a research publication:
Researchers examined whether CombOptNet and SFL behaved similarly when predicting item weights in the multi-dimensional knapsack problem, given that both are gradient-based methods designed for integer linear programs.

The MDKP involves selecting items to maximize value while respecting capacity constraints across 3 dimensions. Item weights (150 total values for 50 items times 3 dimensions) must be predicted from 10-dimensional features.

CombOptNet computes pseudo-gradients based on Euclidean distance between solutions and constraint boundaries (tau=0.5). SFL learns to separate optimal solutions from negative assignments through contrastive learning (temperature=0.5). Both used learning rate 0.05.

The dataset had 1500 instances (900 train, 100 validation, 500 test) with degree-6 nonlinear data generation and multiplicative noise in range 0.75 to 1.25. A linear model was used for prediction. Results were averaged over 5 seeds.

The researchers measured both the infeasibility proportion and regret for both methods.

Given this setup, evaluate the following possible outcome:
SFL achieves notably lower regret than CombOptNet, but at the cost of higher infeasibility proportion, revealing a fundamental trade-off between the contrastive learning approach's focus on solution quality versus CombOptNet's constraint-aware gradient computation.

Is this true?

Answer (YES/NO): NO